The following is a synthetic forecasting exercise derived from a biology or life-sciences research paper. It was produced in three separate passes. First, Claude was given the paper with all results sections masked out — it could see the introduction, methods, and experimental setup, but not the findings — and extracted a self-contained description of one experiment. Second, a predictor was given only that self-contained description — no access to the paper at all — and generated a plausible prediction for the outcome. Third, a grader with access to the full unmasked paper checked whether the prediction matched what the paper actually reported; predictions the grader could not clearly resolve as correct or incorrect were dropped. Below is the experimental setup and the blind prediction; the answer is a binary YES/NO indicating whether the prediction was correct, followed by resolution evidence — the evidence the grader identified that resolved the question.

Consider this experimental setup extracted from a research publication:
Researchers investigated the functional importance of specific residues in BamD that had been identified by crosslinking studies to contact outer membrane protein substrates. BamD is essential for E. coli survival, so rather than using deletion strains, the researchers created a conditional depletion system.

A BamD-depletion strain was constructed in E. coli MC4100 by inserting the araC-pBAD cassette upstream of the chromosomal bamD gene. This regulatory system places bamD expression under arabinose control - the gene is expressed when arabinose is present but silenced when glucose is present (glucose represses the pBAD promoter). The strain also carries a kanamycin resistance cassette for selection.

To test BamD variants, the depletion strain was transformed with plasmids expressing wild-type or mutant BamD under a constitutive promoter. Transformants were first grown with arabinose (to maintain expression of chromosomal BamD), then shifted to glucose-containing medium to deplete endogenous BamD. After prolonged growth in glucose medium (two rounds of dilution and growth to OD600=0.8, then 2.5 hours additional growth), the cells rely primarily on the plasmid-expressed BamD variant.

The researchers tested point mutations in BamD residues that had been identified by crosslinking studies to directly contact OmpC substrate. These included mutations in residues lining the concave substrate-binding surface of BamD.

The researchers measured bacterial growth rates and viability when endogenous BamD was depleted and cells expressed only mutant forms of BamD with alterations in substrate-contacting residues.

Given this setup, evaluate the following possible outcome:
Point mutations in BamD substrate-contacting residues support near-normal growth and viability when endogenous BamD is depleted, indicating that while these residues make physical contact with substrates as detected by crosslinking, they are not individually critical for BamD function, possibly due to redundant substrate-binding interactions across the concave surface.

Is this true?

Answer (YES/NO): NO